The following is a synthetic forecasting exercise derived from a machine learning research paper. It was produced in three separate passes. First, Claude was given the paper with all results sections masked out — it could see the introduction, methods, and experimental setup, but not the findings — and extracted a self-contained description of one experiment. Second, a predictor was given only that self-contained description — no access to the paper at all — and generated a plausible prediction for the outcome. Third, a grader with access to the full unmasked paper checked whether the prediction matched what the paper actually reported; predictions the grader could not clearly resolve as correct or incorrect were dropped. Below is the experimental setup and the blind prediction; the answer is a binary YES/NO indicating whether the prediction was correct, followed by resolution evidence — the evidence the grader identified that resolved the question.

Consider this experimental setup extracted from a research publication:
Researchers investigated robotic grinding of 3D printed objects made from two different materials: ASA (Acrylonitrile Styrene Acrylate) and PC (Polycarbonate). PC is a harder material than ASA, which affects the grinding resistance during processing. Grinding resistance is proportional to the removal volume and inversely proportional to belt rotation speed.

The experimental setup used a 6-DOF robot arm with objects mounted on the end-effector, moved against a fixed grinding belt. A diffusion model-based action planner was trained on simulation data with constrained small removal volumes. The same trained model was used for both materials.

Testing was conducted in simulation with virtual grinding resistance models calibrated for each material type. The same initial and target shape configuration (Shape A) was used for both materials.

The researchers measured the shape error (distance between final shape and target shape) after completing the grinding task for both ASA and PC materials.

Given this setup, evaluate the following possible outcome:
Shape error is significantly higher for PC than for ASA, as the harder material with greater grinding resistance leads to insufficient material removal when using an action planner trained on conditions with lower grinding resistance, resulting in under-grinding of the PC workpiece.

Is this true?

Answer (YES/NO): NO